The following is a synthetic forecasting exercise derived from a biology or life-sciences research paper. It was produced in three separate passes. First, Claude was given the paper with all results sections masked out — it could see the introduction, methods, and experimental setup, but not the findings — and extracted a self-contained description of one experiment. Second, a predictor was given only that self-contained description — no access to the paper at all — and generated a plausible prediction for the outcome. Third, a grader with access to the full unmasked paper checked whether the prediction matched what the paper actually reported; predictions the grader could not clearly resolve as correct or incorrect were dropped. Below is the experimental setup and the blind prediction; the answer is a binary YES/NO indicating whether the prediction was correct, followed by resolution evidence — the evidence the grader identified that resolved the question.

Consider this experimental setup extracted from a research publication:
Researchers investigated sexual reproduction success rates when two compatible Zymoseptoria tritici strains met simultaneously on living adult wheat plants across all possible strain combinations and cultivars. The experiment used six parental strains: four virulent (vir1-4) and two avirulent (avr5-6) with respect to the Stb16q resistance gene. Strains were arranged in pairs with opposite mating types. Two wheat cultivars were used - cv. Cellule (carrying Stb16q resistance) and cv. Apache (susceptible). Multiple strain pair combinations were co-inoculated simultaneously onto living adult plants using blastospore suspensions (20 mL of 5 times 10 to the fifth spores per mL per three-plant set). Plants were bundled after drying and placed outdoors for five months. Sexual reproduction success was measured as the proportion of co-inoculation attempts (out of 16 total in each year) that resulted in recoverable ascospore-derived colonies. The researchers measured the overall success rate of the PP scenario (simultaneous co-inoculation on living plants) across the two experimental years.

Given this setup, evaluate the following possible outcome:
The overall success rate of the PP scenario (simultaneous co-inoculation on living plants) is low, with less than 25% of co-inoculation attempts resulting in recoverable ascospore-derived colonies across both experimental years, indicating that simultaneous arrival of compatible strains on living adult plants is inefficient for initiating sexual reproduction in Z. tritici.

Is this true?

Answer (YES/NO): NO